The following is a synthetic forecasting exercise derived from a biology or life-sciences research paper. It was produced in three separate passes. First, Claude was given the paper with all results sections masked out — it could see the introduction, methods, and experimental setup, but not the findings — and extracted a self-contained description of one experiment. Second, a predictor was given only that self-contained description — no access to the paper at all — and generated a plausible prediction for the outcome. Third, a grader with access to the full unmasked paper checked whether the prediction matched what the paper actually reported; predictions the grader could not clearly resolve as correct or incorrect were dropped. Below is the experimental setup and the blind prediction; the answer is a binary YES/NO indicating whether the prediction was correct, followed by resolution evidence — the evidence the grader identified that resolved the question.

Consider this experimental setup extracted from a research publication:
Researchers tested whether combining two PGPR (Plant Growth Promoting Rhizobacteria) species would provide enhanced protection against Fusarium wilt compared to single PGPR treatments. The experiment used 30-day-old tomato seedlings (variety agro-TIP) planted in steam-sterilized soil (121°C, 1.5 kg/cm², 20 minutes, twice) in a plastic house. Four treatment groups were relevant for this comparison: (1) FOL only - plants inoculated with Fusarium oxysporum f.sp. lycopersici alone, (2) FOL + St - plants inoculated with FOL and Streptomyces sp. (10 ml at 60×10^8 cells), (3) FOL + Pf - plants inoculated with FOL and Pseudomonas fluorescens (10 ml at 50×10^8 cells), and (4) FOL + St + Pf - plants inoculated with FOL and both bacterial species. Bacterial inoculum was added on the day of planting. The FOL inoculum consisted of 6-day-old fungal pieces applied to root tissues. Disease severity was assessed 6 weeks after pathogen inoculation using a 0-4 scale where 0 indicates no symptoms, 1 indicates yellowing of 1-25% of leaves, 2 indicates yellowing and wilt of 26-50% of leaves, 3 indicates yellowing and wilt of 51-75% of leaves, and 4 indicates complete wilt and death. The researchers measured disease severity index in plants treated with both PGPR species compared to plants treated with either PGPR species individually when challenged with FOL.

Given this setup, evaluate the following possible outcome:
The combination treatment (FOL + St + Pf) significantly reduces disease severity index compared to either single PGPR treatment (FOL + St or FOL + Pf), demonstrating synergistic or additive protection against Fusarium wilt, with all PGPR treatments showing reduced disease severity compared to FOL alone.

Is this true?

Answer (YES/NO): YES